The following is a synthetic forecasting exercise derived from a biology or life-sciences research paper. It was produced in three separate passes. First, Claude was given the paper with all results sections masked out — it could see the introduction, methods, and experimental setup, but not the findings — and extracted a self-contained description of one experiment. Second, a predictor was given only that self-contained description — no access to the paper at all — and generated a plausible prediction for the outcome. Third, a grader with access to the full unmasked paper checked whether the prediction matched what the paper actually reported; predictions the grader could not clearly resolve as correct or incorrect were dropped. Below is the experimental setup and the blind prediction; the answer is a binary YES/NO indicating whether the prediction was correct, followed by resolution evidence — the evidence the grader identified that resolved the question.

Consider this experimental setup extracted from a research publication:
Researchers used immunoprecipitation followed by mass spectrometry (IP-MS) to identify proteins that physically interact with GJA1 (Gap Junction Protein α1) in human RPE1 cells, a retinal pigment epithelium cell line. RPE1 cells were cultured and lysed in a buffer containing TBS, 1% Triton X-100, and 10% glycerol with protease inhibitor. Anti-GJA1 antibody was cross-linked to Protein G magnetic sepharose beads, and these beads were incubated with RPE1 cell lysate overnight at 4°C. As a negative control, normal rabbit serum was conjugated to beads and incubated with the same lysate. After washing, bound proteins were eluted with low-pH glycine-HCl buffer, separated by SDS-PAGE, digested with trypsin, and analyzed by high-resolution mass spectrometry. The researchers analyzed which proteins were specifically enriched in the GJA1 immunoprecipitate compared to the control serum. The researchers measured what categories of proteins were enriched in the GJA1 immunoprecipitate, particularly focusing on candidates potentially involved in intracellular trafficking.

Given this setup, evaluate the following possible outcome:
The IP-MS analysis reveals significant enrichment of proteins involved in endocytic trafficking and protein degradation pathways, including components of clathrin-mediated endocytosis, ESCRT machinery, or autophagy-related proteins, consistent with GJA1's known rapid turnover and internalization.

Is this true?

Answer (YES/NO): NO